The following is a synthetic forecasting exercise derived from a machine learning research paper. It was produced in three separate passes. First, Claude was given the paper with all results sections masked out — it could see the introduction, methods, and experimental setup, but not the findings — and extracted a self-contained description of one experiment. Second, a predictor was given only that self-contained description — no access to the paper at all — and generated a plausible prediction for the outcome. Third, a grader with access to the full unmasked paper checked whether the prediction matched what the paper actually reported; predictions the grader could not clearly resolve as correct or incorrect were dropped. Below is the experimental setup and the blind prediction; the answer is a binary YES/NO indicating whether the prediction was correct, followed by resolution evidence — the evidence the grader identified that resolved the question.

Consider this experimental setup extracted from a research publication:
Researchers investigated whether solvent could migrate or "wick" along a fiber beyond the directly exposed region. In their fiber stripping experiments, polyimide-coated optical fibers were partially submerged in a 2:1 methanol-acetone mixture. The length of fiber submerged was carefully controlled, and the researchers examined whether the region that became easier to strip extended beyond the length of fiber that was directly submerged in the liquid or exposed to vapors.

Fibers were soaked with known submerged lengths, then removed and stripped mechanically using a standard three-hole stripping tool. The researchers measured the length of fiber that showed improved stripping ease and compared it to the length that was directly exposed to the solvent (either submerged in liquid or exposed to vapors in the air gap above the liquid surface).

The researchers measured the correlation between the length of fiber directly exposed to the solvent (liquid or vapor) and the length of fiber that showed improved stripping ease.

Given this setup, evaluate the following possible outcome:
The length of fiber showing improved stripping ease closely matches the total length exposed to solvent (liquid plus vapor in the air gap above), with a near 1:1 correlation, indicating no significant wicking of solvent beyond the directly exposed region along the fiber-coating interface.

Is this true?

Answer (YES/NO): NO